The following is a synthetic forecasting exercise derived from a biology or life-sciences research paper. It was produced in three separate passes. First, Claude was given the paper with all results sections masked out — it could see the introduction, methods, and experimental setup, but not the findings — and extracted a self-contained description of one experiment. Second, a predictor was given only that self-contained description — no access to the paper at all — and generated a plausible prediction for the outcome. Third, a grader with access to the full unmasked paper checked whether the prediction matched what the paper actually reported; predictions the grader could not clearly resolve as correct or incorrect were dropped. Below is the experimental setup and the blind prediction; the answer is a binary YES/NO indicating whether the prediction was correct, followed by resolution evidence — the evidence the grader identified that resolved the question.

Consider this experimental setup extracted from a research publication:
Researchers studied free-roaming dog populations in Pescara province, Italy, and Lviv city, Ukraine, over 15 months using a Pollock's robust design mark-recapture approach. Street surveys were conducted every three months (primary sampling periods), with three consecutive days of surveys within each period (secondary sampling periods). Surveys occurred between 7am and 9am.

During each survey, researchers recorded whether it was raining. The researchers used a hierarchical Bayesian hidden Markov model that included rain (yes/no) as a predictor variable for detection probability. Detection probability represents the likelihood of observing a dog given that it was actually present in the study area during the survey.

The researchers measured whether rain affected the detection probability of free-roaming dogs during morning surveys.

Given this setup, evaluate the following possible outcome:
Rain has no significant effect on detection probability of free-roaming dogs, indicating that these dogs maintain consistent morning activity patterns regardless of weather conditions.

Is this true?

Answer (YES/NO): YES